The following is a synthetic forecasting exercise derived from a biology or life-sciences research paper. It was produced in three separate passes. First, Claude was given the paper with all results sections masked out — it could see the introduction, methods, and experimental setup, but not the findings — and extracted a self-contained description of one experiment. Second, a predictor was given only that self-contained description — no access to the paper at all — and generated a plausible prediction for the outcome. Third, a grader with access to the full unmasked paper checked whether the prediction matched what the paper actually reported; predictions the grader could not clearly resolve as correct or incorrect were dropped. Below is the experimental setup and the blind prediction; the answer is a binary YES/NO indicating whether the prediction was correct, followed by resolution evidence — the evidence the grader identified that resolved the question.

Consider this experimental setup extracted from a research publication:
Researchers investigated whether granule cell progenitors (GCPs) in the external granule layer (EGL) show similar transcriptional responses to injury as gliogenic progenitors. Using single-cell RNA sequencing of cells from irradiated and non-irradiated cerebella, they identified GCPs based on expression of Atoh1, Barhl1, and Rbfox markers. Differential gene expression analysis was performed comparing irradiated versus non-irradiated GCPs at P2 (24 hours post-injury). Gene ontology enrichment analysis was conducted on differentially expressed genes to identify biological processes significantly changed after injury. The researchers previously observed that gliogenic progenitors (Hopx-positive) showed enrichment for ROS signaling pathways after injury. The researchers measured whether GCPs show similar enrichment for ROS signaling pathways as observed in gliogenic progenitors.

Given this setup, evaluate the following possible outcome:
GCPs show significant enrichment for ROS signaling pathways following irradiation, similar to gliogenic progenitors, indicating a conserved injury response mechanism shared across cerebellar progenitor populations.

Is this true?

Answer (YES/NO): NO